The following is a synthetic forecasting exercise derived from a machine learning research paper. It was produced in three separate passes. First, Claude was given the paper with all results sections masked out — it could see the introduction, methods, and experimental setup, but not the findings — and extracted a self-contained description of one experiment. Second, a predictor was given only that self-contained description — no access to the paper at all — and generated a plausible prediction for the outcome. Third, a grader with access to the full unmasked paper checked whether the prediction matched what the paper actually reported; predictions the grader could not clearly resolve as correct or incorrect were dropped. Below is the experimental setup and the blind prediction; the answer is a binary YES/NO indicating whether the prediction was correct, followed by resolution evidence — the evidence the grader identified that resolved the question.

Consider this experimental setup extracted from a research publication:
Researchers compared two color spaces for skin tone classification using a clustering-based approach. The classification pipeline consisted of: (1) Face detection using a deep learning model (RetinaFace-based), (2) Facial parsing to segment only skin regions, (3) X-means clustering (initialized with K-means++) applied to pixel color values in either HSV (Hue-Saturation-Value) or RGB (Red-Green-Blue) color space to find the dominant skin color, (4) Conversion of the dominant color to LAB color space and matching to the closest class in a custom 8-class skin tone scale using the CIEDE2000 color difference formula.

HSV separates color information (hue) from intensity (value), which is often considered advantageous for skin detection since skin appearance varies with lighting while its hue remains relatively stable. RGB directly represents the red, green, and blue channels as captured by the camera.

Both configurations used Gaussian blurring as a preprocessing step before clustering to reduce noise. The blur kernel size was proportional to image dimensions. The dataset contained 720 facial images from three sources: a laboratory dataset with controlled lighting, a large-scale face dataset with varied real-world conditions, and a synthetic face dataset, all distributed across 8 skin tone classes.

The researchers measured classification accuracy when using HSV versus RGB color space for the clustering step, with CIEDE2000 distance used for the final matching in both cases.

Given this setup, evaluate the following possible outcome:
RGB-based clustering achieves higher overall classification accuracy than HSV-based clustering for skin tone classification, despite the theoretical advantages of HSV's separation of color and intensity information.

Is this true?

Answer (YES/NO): NO